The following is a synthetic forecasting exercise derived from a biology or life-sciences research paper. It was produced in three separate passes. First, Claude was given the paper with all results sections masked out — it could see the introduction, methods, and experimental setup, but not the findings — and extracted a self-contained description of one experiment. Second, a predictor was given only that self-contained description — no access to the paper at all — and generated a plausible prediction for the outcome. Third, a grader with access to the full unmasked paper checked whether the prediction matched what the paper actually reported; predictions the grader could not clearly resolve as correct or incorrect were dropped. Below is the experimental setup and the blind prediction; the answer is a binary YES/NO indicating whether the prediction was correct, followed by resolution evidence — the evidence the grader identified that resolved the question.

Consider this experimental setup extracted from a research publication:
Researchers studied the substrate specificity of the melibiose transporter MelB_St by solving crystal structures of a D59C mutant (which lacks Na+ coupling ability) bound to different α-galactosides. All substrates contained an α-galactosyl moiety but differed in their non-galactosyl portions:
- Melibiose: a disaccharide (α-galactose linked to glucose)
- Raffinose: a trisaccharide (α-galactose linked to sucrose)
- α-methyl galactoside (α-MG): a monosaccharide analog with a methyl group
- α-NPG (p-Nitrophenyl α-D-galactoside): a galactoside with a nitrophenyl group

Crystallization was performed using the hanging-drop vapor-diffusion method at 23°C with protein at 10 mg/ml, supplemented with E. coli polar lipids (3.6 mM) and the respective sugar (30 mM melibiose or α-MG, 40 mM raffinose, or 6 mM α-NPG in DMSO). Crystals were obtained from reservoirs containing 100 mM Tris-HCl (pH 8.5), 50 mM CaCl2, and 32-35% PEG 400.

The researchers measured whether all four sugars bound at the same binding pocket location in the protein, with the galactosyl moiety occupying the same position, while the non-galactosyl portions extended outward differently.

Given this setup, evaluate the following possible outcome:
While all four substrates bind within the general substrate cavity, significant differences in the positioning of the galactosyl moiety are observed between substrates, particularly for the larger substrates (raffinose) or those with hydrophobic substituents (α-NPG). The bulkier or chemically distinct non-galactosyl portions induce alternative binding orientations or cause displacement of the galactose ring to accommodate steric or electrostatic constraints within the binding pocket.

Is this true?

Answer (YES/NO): NO